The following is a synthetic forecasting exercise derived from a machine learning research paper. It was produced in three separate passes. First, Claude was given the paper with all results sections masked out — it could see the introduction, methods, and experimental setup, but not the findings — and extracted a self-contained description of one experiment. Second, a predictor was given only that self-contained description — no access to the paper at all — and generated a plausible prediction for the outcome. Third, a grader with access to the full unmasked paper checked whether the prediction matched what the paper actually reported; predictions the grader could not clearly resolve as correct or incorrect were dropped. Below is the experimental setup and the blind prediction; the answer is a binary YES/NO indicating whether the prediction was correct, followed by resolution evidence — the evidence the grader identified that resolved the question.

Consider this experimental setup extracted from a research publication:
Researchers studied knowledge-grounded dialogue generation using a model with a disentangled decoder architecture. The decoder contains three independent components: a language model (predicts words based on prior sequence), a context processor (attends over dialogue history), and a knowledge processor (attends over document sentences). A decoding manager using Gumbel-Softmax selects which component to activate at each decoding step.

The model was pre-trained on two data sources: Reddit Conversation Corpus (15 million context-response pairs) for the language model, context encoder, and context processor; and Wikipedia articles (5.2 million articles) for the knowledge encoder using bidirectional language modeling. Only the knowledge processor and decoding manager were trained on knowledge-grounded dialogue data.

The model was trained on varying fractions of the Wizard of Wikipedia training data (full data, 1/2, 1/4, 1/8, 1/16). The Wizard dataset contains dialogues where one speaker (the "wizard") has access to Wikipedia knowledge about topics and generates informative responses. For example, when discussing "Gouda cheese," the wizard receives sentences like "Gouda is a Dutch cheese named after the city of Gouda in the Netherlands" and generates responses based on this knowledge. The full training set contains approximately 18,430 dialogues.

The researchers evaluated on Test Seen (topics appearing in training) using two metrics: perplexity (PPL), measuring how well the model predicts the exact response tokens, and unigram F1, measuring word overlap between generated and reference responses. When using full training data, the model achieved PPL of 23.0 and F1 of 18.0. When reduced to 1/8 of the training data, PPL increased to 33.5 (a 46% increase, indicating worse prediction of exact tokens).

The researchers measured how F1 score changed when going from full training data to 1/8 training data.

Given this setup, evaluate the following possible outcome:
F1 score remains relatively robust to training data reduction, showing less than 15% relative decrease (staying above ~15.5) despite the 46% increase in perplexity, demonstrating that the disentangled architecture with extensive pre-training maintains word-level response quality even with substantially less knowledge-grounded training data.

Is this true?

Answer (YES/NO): YES